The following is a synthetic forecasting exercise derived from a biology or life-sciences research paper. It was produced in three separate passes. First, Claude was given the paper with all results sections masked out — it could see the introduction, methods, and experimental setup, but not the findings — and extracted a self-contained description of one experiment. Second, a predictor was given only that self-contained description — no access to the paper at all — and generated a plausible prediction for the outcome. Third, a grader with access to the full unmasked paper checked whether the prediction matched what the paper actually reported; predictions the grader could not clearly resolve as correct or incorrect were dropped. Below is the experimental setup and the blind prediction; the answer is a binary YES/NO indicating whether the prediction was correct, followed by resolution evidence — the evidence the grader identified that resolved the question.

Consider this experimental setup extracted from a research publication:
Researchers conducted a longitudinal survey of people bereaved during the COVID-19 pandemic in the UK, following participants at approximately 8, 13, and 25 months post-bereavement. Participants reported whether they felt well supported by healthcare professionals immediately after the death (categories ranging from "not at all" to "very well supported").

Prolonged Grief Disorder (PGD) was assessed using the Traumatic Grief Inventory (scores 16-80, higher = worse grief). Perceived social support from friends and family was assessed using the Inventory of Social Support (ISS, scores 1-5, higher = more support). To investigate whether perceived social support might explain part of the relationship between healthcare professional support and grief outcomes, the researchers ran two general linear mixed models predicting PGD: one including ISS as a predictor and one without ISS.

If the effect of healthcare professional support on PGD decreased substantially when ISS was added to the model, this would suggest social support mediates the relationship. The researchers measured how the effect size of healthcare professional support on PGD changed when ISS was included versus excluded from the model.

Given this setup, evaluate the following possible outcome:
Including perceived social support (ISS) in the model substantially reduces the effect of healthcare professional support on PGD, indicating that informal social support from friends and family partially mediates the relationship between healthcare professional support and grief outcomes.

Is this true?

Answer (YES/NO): YES